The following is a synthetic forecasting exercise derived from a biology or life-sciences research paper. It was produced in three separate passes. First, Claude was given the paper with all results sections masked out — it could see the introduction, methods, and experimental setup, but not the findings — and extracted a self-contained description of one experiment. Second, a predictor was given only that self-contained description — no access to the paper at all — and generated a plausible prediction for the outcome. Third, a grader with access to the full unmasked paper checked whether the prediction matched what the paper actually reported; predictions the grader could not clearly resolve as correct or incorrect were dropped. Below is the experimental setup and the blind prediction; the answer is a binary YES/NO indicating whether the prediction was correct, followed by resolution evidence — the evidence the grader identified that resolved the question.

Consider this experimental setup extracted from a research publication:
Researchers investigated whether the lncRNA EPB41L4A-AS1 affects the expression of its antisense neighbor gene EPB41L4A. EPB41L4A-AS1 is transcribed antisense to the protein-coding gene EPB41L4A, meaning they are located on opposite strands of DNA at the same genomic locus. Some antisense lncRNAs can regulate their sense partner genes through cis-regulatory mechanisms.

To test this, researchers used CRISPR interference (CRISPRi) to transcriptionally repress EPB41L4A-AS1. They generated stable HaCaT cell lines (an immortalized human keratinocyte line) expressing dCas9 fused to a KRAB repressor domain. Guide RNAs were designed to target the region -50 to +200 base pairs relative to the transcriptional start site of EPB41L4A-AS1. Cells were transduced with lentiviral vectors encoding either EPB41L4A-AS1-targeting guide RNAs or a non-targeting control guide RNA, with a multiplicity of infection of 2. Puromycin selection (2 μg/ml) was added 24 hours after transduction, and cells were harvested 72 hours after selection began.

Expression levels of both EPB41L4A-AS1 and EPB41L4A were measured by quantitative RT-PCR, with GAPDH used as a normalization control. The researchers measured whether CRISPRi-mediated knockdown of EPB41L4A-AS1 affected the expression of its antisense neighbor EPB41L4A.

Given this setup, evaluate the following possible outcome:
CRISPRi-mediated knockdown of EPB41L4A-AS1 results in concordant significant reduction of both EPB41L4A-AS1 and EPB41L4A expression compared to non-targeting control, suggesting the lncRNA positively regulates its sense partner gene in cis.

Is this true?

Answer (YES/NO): YES